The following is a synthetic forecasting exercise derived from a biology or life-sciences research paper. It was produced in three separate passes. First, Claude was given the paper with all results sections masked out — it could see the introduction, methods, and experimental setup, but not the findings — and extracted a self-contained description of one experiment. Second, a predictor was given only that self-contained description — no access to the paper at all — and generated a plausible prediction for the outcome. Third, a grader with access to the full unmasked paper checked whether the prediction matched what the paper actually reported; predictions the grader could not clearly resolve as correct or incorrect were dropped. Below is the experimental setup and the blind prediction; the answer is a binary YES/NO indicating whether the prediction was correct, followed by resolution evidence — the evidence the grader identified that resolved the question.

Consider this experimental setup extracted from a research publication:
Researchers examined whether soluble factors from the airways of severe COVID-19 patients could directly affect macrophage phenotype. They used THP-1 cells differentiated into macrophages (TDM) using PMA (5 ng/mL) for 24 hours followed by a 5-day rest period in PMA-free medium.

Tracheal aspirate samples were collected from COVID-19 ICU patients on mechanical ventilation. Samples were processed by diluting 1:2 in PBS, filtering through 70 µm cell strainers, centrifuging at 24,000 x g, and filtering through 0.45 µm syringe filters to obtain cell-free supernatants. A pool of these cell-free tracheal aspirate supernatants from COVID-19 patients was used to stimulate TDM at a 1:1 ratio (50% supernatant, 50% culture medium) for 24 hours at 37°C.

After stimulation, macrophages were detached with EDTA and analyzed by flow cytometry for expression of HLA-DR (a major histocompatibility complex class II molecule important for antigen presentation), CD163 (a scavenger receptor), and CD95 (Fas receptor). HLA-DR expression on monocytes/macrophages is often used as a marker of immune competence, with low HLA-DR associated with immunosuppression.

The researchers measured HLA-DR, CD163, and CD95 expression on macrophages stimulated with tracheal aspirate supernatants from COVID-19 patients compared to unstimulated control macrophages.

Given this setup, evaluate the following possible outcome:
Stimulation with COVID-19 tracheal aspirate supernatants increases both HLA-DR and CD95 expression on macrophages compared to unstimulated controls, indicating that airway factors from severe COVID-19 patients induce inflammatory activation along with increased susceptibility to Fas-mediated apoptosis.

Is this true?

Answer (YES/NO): NO